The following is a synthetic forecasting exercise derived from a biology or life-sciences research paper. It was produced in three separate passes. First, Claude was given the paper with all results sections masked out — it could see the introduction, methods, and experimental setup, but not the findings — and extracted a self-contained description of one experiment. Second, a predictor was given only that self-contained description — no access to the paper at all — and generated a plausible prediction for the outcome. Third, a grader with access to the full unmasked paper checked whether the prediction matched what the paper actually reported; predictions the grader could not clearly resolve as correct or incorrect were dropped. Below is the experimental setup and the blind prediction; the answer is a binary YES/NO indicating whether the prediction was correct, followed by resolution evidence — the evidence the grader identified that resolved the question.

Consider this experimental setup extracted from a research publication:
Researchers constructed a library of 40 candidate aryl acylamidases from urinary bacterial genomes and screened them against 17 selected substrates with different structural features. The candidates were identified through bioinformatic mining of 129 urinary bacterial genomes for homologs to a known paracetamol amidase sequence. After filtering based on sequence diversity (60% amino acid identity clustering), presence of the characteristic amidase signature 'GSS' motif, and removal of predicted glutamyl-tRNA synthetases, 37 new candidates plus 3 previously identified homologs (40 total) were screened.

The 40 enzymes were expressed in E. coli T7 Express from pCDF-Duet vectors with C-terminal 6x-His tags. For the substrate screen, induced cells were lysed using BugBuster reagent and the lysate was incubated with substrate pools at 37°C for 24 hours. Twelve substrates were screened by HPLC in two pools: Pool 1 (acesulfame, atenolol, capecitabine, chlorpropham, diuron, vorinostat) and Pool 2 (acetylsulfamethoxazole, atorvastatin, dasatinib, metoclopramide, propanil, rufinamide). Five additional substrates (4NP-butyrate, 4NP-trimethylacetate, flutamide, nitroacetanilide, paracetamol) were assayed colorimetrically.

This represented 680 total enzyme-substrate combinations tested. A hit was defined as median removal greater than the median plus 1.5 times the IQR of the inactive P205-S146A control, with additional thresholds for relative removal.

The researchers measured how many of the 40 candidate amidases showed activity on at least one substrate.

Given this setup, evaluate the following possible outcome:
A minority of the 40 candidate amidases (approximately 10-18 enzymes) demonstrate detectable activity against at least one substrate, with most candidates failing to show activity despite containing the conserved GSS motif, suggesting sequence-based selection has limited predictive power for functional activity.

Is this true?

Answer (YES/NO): YES